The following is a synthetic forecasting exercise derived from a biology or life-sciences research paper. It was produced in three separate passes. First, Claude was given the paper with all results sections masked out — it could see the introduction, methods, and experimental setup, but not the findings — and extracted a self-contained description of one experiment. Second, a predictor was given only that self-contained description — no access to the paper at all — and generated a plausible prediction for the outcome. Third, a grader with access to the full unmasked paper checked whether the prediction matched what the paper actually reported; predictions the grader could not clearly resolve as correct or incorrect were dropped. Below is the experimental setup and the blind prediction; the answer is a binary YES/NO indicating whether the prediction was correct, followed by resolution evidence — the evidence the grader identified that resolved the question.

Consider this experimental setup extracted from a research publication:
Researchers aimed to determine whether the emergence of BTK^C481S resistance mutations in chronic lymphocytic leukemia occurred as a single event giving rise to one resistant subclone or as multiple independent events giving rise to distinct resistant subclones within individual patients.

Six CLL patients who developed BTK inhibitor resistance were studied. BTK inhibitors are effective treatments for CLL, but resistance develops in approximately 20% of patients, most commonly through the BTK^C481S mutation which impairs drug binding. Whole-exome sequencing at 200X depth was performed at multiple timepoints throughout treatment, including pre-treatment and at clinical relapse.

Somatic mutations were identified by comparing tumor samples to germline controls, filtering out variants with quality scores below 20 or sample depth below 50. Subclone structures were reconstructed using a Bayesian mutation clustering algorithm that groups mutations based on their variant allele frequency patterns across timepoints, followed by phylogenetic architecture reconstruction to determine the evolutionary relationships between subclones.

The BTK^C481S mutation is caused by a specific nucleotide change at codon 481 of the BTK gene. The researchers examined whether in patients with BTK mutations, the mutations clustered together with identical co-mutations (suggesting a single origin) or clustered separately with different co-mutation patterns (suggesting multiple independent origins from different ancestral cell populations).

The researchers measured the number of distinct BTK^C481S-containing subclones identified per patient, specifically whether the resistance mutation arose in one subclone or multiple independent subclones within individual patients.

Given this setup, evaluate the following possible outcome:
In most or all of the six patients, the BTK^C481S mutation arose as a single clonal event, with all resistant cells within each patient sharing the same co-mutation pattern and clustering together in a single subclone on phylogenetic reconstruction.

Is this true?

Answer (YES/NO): YES